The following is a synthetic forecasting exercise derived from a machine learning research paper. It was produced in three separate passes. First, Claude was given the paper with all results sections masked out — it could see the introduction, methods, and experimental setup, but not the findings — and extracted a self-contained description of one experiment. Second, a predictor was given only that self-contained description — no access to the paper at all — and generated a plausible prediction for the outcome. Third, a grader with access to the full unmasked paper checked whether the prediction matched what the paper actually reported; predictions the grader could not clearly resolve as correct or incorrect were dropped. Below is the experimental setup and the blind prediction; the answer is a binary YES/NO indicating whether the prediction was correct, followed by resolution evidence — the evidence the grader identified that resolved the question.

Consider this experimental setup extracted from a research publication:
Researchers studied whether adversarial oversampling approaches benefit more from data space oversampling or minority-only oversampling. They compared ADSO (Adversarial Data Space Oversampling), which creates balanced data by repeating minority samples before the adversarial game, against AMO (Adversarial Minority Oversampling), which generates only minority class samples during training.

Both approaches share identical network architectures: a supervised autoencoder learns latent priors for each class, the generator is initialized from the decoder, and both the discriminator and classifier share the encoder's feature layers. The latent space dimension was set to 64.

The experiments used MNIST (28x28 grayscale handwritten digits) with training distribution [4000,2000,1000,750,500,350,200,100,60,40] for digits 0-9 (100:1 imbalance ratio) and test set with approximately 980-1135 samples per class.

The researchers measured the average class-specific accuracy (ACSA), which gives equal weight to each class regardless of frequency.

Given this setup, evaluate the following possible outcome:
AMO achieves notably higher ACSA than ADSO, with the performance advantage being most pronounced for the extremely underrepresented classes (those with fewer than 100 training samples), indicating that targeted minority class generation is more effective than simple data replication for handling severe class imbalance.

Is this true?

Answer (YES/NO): NO